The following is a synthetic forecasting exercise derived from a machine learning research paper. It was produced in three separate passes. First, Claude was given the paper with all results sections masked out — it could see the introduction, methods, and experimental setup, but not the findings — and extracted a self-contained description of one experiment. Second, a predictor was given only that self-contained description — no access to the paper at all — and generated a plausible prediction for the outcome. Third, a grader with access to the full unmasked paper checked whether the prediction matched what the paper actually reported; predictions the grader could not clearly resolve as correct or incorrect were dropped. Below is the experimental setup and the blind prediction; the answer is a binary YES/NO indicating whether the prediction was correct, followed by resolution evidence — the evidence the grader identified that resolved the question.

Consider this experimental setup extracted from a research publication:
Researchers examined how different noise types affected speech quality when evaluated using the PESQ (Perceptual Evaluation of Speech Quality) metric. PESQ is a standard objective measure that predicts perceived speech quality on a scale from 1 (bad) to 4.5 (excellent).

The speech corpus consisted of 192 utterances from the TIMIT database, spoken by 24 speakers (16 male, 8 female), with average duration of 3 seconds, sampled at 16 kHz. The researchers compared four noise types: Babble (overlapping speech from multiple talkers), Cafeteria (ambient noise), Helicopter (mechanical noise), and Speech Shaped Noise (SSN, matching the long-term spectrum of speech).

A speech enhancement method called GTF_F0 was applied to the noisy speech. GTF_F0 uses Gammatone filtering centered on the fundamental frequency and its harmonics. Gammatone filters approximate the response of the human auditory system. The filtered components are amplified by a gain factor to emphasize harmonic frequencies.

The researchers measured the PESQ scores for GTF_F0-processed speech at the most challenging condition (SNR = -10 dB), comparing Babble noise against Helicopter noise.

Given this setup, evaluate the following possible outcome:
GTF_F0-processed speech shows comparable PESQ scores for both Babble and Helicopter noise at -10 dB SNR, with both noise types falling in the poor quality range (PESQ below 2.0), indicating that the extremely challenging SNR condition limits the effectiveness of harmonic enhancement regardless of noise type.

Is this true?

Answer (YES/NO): NO